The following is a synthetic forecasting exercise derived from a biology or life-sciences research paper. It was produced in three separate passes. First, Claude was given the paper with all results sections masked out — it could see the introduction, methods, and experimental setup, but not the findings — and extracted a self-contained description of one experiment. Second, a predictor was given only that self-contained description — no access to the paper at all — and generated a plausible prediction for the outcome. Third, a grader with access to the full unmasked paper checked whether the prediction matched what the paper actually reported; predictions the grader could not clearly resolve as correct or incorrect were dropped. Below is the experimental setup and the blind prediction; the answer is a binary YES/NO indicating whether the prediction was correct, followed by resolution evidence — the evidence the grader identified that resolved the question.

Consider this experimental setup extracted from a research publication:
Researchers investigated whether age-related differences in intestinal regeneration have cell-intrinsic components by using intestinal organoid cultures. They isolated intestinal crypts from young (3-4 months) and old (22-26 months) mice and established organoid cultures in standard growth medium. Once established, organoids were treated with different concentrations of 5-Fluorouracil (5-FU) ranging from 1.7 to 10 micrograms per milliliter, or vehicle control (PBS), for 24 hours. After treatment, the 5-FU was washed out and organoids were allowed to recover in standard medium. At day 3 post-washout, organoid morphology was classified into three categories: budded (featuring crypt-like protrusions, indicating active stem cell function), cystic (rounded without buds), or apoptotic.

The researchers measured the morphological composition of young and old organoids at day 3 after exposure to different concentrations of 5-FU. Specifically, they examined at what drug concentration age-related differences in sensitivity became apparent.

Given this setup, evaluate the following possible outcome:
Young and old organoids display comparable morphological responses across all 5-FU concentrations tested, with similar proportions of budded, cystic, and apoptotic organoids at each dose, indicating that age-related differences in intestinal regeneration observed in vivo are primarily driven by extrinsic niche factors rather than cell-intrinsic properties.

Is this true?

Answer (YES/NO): NO